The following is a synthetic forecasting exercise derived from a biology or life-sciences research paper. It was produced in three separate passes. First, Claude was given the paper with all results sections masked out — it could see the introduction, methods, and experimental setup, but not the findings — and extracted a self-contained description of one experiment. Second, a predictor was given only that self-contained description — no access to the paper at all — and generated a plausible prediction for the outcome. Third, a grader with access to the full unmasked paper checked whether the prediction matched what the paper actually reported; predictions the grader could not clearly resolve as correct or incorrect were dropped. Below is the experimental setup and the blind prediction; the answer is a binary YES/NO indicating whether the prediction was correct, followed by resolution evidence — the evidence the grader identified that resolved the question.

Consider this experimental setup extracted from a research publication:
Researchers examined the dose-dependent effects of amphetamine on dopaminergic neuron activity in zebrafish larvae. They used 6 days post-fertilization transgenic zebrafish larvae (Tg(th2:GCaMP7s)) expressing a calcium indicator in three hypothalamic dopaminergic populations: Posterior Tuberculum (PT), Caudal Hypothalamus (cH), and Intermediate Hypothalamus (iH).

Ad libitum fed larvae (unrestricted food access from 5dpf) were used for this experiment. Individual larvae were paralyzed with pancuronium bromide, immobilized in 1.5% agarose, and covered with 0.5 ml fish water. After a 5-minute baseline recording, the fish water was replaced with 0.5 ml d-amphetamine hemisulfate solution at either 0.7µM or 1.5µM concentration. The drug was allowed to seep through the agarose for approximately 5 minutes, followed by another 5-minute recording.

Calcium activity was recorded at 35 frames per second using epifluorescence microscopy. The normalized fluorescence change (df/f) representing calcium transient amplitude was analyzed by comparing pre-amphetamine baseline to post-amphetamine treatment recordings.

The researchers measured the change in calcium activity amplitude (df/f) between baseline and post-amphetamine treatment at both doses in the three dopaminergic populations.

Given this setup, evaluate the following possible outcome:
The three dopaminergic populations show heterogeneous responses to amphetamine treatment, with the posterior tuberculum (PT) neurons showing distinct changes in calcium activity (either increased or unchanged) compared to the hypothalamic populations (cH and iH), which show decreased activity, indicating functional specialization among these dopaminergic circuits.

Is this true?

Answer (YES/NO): NO